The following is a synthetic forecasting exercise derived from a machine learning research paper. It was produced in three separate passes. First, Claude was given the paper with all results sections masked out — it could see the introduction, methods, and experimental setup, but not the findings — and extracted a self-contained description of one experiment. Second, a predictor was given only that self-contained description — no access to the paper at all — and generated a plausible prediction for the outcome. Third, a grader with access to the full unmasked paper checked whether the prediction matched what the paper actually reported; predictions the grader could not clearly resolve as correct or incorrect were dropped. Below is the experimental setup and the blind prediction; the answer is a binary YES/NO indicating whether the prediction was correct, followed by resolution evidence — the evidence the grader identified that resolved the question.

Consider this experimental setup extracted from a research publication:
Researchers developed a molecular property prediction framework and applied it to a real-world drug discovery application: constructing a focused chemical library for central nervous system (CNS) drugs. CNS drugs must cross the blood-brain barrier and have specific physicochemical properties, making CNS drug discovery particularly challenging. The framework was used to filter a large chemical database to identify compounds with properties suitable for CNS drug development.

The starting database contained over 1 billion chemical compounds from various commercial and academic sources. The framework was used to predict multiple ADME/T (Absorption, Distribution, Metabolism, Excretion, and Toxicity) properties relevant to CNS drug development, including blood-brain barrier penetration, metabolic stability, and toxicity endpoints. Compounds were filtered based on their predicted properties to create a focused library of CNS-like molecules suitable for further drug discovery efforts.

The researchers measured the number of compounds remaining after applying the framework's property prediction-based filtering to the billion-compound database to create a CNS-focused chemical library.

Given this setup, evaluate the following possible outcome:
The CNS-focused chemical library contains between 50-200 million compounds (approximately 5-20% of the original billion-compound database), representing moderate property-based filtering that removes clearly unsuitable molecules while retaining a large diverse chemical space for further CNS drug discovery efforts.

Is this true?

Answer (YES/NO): NO